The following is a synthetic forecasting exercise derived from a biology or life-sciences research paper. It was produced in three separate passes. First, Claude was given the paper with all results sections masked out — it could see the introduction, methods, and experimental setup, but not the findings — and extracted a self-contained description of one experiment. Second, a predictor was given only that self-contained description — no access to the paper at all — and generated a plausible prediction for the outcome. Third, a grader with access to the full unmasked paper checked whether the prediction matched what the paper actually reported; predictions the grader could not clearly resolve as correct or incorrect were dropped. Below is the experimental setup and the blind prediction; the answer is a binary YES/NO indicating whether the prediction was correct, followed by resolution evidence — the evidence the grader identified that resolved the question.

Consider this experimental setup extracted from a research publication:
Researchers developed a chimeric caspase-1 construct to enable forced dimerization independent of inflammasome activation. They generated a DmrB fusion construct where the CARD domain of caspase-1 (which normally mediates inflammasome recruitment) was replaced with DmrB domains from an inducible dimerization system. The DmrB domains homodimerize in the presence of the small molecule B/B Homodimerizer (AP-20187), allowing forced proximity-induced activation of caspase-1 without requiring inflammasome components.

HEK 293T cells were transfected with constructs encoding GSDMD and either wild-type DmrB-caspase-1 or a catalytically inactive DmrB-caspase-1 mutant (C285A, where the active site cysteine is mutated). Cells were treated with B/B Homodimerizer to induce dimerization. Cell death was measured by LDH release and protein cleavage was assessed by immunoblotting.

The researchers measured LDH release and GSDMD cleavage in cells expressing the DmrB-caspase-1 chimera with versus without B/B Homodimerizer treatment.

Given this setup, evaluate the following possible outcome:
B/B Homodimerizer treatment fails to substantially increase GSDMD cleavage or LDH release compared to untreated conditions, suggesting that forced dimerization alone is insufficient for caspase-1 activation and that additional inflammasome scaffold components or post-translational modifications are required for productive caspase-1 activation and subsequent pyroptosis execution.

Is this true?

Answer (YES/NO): NO